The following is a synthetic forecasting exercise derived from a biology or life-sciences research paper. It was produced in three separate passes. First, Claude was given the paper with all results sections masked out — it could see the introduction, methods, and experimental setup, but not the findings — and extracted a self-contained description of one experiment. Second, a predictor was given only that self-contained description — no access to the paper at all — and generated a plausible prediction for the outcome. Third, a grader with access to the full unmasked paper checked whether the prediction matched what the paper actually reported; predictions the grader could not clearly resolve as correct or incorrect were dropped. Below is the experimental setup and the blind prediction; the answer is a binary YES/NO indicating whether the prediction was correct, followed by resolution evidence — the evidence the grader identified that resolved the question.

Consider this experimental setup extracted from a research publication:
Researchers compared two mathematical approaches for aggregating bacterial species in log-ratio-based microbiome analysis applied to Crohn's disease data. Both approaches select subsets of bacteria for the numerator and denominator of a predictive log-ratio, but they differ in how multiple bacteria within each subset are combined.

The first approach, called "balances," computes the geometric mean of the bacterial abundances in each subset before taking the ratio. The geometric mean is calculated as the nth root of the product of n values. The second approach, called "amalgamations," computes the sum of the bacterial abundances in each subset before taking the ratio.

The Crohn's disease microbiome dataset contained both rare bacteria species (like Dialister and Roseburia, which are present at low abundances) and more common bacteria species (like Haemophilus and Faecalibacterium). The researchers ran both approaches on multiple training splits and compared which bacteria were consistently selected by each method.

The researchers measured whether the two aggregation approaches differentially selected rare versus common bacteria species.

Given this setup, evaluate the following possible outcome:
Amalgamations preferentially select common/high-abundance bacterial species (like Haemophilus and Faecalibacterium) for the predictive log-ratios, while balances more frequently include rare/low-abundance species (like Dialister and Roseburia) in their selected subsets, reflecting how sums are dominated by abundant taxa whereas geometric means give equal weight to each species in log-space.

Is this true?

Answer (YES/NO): YES